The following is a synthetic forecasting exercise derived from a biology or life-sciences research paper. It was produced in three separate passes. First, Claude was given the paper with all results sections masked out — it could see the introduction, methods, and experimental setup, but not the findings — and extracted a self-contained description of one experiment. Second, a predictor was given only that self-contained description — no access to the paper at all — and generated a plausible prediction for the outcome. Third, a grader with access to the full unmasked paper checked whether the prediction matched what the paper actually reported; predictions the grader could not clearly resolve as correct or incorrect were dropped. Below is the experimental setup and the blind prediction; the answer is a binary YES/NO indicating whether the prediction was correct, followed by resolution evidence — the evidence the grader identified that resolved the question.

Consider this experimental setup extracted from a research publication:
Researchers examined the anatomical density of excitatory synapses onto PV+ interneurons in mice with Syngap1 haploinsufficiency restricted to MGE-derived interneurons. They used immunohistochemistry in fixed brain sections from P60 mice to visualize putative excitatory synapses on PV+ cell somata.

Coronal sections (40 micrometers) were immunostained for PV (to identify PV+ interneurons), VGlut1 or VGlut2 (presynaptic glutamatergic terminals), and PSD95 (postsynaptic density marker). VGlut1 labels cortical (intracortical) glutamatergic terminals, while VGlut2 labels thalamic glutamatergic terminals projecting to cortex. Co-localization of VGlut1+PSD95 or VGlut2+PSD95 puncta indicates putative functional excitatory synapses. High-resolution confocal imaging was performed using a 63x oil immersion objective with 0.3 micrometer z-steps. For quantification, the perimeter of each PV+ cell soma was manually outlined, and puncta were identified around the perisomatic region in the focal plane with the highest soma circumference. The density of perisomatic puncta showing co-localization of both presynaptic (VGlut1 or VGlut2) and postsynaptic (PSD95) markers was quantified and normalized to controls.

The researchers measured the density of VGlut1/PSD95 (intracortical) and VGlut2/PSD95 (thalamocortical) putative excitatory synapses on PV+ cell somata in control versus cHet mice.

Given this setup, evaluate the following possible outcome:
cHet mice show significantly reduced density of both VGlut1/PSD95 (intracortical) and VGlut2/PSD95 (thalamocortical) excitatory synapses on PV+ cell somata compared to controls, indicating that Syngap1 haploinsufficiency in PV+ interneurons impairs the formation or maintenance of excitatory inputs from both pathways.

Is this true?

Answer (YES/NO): NO